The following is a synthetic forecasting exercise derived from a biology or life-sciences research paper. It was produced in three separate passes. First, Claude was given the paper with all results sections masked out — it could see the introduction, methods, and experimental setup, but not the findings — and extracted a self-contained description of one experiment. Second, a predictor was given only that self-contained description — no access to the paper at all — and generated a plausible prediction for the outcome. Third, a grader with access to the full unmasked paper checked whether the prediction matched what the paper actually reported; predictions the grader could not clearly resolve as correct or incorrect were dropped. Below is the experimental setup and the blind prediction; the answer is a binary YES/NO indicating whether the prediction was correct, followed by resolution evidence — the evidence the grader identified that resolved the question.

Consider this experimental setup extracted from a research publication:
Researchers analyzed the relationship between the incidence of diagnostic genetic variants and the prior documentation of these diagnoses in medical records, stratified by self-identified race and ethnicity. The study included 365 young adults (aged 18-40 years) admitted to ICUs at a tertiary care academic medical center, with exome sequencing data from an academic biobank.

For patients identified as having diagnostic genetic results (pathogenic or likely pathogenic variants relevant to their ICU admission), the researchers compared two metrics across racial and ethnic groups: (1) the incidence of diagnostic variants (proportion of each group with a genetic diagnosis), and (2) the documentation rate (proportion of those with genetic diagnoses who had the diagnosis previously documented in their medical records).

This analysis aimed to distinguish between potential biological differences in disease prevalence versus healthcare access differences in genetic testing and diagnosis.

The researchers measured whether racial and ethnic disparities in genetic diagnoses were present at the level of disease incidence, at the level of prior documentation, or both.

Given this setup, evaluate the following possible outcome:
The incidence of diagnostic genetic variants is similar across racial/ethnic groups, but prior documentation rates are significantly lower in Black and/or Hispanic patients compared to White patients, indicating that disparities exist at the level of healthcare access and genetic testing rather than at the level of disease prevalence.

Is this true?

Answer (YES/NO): YES